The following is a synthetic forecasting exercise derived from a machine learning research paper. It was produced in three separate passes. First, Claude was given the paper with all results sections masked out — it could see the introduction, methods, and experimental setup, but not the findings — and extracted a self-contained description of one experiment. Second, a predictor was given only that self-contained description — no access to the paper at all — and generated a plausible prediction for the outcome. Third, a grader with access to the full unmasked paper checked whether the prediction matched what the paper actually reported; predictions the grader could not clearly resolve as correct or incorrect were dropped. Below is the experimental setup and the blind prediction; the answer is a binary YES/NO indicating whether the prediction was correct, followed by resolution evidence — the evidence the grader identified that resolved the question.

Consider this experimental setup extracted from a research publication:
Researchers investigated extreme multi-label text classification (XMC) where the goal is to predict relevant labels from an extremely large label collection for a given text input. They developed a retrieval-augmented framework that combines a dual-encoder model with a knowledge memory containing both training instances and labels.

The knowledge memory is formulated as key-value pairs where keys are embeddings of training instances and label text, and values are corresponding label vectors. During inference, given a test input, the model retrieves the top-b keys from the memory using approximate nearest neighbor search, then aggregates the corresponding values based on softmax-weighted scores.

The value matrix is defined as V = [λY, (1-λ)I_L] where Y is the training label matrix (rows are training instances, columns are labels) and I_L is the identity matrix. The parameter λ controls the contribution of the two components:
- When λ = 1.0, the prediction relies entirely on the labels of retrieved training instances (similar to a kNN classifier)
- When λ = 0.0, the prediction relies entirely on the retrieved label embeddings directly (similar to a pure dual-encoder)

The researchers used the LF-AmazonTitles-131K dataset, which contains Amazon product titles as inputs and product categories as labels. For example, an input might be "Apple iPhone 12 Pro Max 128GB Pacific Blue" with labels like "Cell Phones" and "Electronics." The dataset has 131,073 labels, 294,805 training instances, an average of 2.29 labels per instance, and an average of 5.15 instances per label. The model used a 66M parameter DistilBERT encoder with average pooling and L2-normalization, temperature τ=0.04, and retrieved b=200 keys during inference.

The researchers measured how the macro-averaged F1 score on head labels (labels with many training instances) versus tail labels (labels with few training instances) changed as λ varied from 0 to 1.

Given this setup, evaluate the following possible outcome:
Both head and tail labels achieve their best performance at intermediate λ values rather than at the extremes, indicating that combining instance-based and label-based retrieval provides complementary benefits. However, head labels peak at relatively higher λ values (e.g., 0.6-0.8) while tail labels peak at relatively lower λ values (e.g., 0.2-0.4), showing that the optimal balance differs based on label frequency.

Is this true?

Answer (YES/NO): NO